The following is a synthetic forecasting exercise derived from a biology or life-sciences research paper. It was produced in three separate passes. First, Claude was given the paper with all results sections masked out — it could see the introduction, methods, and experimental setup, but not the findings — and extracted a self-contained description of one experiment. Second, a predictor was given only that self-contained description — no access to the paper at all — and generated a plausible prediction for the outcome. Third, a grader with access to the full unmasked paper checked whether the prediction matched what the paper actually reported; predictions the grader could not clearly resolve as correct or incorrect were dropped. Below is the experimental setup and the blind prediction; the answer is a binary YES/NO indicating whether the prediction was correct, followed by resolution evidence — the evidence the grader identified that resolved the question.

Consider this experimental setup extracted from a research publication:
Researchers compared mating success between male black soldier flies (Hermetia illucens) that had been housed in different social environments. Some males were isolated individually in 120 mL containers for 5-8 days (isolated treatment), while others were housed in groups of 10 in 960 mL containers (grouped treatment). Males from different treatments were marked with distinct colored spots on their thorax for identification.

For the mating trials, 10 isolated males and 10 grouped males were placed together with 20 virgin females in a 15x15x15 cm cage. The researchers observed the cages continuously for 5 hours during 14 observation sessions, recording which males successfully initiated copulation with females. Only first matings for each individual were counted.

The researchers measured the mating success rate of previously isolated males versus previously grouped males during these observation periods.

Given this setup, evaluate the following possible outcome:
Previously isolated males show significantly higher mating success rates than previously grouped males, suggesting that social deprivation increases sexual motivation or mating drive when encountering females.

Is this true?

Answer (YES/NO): NO